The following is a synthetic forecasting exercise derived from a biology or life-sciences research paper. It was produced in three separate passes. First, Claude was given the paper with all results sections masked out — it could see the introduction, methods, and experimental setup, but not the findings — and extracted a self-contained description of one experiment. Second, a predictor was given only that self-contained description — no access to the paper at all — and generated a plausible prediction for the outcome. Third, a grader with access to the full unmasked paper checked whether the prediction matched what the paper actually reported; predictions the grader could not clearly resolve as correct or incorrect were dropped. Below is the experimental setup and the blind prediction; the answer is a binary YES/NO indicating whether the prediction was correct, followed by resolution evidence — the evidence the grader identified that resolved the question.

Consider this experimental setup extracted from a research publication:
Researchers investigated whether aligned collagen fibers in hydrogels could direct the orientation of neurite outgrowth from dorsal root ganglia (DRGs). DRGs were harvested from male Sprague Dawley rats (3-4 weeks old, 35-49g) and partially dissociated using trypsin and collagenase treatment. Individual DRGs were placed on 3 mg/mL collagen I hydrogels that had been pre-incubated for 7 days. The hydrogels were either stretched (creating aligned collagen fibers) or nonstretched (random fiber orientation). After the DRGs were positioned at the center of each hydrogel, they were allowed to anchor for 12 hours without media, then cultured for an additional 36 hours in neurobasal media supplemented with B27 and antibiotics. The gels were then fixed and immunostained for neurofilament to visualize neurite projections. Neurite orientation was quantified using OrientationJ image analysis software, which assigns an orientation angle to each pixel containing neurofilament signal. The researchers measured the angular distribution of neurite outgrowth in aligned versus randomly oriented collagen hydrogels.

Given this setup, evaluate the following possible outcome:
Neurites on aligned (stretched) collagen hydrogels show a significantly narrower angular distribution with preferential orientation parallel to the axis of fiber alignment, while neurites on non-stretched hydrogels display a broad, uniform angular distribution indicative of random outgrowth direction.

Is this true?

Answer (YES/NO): YES